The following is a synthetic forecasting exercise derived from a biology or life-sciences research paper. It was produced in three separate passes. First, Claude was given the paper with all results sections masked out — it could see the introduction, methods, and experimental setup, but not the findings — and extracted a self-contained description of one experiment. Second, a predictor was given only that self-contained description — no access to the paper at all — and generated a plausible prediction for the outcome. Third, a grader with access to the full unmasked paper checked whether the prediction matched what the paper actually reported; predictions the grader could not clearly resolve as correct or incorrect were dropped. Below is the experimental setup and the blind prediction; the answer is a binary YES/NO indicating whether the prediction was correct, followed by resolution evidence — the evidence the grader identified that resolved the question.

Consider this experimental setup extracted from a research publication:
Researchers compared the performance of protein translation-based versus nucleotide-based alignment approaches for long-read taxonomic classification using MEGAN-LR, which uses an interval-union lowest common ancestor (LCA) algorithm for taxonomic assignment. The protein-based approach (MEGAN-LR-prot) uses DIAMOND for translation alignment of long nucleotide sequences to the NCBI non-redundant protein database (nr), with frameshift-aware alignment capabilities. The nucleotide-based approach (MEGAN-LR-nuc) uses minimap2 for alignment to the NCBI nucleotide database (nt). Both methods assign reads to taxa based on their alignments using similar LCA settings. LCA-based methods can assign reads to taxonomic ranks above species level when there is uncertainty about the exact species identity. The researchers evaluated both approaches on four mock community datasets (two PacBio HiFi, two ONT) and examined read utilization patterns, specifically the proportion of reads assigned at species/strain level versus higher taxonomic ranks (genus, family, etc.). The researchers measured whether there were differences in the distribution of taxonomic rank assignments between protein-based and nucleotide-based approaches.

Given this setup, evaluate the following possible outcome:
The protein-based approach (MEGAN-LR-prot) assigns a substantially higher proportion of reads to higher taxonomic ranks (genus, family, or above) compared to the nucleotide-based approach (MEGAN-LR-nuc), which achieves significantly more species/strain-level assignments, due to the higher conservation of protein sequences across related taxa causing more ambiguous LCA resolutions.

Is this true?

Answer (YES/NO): YES